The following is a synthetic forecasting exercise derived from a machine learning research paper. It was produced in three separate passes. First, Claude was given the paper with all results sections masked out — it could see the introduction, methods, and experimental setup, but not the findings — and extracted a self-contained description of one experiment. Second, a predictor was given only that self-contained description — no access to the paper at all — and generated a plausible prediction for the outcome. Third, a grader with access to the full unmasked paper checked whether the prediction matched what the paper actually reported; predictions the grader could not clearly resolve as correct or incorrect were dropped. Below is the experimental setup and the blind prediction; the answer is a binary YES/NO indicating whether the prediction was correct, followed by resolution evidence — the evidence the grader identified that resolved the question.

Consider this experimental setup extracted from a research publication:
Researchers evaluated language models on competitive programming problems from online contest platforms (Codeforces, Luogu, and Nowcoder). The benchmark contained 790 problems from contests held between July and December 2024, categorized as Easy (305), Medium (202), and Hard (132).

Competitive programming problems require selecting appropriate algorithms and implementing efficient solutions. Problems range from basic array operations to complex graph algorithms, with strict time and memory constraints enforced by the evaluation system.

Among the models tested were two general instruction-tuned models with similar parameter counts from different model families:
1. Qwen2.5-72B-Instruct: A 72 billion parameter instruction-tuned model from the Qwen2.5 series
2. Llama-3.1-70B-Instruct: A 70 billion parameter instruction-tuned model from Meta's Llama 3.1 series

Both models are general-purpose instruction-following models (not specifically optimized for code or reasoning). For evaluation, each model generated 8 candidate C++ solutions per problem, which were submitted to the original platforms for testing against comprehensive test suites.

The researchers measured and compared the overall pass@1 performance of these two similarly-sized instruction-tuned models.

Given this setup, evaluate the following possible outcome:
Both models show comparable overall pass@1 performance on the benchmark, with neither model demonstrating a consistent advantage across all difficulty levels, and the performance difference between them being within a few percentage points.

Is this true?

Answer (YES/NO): NO